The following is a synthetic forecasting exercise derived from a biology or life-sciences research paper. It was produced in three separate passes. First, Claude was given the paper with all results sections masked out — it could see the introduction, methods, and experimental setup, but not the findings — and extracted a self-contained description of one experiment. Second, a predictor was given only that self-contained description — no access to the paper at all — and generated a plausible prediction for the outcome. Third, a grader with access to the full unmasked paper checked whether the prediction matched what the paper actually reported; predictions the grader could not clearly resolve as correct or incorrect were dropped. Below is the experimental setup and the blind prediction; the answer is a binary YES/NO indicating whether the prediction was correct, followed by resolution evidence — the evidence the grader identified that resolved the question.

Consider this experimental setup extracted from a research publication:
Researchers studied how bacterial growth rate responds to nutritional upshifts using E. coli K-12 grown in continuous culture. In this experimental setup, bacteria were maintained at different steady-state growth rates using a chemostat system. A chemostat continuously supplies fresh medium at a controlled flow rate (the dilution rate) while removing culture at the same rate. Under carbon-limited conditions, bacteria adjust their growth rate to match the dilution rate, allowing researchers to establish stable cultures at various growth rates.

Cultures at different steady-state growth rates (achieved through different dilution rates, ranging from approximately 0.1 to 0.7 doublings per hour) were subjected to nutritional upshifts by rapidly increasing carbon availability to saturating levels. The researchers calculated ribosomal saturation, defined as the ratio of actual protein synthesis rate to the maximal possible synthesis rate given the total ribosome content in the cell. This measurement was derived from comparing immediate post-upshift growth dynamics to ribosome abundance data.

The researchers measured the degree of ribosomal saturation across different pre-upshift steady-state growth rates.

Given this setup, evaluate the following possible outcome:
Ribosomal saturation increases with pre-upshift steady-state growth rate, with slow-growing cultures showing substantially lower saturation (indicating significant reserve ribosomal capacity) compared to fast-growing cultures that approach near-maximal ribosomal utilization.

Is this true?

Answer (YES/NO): YES